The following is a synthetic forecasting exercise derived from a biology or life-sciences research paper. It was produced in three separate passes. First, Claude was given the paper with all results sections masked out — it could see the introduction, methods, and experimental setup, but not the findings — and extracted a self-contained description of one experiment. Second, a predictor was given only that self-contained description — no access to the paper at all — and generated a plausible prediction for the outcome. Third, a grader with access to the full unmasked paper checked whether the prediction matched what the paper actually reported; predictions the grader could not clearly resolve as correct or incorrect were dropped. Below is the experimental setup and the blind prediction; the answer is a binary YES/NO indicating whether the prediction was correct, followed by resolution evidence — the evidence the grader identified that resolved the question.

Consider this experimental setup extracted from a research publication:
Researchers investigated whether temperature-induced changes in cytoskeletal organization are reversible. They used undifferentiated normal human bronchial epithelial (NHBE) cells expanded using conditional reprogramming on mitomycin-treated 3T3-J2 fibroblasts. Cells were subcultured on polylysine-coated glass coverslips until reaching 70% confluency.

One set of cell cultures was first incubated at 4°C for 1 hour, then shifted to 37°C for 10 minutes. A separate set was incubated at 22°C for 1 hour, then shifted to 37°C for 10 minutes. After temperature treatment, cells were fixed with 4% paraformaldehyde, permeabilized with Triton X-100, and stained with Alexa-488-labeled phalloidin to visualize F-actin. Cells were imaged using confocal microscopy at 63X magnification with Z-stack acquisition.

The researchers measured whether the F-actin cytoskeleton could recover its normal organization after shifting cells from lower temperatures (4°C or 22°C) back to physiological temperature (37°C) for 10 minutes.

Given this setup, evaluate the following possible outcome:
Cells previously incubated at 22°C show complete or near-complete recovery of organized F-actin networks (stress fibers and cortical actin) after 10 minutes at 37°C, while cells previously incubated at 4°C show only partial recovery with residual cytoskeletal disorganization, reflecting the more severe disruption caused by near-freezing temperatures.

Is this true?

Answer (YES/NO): NO